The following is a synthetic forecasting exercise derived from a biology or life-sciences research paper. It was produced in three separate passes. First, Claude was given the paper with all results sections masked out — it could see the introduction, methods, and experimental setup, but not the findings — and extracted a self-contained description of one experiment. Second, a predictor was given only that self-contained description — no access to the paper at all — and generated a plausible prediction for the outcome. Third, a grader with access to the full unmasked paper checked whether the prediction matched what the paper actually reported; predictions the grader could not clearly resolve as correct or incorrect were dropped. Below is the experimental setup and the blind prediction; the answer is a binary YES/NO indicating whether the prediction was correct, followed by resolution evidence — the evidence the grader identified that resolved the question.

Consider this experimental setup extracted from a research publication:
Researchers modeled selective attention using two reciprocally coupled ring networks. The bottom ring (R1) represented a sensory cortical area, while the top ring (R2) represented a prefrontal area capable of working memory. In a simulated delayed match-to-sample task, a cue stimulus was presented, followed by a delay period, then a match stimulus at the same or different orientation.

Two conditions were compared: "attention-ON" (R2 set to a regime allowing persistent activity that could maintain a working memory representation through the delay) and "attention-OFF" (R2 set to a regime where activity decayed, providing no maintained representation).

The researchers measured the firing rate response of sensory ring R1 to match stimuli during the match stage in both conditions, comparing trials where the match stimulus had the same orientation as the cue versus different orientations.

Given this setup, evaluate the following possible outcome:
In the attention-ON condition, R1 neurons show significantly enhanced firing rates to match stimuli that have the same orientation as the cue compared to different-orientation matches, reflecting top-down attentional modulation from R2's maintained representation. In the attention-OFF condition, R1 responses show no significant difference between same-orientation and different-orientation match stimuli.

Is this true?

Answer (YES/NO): YES